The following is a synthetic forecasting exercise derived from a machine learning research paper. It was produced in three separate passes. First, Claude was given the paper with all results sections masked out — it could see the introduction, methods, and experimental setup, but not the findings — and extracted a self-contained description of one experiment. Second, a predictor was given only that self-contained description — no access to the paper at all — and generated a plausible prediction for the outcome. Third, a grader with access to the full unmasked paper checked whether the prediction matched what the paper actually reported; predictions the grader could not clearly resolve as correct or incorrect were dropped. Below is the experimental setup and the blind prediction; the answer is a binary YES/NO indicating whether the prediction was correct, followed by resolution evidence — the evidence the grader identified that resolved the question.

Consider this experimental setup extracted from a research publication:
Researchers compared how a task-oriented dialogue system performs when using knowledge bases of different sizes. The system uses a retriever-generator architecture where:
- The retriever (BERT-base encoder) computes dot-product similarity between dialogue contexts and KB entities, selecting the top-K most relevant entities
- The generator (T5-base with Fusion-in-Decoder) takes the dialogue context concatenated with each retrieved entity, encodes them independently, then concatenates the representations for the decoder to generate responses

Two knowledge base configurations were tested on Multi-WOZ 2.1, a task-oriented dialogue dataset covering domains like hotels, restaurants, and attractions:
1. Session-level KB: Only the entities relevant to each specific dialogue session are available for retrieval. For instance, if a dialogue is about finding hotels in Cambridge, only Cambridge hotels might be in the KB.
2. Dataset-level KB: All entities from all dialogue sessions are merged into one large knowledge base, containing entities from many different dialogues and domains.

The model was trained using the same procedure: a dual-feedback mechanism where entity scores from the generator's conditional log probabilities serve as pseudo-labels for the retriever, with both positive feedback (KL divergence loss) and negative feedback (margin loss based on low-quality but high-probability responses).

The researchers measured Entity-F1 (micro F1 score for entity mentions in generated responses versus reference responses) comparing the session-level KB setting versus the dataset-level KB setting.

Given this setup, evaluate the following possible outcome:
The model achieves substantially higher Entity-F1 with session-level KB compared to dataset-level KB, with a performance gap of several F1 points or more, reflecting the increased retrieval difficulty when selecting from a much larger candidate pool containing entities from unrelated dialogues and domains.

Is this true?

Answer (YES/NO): NO